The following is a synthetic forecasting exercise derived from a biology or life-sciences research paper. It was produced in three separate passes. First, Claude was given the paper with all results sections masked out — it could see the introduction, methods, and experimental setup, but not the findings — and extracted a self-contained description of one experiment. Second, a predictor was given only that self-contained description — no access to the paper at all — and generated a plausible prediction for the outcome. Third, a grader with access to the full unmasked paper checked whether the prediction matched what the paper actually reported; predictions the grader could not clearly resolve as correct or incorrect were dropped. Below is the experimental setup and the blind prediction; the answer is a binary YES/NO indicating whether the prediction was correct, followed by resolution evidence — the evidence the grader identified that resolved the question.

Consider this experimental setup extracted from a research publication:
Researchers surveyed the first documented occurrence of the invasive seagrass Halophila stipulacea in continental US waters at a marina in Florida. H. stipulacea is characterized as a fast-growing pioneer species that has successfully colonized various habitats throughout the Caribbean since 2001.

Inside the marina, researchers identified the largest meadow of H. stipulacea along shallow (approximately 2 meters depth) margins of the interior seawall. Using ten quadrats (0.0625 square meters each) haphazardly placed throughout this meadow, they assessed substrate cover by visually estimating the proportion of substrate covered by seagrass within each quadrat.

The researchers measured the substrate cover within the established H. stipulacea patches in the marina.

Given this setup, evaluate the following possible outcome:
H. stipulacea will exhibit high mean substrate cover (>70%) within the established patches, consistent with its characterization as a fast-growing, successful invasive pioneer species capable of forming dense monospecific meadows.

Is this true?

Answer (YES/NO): NO